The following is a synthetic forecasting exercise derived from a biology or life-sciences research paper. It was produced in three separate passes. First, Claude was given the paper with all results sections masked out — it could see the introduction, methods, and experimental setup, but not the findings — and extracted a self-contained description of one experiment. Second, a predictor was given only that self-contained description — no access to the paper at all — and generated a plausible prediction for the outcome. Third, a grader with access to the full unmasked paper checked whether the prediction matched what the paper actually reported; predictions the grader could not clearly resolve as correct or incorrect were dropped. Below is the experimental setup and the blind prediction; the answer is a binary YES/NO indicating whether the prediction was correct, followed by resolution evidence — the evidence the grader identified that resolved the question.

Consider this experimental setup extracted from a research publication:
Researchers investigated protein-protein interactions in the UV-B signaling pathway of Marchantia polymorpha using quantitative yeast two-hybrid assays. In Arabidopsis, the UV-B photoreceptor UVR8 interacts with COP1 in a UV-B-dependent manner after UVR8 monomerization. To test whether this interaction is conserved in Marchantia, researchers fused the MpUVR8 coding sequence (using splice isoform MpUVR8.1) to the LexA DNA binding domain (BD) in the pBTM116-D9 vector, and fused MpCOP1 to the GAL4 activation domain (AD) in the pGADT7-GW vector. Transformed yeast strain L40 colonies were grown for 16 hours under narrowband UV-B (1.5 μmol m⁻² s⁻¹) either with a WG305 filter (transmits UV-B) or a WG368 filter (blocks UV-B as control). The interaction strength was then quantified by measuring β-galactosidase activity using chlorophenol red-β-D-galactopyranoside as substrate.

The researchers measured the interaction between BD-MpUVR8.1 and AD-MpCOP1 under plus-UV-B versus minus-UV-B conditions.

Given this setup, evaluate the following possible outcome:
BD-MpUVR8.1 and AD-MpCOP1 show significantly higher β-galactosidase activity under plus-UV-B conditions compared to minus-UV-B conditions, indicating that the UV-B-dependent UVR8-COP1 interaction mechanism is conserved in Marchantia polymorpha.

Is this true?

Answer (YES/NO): YES